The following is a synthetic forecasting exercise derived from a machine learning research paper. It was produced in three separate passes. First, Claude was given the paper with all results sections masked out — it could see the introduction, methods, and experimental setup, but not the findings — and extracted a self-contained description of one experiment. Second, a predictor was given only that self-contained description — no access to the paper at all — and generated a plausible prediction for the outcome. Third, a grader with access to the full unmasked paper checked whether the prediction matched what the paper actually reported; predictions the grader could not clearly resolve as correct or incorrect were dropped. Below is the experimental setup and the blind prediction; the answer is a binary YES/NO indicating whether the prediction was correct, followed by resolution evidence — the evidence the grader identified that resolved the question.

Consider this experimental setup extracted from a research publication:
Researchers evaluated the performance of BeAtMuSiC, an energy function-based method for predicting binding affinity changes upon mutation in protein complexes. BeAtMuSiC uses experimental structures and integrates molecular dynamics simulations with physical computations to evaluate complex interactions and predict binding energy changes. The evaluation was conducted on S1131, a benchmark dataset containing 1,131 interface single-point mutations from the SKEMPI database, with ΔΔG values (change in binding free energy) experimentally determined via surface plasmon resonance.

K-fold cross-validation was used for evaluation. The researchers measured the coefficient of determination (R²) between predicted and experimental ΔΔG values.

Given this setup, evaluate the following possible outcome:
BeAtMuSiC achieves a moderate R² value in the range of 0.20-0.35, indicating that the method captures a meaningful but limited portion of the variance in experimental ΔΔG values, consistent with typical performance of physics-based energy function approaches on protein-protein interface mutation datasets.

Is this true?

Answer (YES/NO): NO